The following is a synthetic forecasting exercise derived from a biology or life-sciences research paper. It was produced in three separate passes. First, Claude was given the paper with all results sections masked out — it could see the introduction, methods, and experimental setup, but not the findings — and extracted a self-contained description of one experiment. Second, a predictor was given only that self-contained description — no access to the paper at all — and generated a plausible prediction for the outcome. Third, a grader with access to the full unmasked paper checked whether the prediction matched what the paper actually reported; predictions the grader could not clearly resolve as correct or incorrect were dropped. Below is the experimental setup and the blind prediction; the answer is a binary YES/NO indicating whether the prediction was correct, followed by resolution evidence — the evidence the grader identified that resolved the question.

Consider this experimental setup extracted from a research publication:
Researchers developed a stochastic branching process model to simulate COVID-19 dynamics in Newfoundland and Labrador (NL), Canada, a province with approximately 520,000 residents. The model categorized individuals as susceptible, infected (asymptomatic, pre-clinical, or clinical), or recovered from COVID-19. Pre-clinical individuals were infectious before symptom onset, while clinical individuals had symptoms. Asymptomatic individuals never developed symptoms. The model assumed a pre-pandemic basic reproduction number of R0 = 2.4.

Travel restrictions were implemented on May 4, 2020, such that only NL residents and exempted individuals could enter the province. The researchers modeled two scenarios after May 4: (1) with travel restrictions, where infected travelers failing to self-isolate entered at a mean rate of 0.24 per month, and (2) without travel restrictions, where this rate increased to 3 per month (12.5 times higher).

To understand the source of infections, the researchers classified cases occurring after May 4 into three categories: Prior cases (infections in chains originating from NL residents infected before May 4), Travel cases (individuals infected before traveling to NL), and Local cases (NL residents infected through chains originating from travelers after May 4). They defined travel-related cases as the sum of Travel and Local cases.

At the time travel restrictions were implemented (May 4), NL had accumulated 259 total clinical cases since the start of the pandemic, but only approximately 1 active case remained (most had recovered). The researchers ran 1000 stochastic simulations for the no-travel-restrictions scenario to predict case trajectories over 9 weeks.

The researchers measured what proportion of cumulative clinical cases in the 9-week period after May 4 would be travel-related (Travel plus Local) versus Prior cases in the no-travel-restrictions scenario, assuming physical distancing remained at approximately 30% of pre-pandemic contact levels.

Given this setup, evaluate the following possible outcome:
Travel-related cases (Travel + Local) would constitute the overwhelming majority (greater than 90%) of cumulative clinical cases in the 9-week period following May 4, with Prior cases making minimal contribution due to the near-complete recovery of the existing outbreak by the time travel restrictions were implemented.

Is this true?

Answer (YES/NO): NO